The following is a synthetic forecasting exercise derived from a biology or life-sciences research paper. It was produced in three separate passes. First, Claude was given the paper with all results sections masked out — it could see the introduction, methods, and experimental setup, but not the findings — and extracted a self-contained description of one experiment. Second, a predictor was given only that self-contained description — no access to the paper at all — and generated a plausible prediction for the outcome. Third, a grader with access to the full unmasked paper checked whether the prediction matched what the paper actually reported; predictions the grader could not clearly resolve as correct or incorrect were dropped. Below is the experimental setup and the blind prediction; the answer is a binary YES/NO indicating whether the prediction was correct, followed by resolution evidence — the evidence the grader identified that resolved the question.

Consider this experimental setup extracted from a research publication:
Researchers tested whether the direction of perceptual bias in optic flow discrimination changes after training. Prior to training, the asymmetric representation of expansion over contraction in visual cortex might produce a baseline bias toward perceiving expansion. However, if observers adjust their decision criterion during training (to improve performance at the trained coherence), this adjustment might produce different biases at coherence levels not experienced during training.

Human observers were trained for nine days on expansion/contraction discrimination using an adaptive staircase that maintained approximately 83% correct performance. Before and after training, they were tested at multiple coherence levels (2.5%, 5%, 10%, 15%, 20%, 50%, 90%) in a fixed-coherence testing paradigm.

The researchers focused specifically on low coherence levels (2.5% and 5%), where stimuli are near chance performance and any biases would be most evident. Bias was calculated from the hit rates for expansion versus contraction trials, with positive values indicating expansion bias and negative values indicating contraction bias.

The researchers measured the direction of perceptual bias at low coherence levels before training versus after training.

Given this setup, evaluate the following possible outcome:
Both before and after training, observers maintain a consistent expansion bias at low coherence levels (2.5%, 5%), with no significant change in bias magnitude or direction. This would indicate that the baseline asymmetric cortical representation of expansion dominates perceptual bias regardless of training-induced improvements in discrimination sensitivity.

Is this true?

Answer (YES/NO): NO